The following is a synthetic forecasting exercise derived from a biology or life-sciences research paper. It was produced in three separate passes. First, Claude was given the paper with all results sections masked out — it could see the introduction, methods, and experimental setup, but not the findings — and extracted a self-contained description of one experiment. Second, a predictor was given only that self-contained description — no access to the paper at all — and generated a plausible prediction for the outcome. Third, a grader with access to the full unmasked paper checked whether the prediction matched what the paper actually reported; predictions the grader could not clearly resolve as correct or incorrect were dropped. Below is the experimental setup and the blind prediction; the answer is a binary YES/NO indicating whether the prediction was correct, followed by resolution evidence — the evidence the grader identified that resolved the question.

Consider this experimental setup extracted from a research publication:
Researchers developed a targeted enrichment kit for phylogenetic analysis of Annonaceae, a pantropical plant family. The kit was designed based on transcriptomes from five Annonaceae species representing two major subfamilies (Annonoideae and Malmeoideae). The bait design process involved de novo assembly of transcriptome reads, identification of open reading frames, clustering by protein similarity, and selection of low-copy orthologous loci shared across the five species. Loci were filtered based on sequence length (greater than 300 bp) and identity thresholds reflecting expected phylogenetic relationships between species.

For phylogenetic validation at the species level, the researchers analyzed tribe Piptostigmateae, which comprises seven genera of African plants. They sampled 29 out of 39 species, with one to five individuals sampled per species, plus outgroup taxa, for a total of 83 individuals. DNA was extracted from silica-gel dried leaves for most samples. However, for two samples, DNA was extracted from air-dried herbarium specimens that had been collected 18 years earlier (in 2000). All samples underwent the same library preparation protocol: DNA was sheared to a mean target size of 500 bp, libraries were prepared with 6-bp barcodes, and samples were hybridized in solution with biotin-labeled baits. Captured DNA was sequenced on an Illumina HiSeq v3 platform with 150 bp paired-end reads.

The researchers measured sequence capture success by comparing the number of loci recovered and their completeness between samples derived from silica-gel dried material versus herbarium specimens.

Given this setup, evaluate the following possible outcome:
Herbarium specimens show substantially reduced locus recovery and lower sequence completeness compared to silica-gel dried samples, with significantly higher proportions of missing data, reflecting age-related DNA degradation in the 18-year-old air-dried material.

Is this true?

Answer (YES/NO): NO